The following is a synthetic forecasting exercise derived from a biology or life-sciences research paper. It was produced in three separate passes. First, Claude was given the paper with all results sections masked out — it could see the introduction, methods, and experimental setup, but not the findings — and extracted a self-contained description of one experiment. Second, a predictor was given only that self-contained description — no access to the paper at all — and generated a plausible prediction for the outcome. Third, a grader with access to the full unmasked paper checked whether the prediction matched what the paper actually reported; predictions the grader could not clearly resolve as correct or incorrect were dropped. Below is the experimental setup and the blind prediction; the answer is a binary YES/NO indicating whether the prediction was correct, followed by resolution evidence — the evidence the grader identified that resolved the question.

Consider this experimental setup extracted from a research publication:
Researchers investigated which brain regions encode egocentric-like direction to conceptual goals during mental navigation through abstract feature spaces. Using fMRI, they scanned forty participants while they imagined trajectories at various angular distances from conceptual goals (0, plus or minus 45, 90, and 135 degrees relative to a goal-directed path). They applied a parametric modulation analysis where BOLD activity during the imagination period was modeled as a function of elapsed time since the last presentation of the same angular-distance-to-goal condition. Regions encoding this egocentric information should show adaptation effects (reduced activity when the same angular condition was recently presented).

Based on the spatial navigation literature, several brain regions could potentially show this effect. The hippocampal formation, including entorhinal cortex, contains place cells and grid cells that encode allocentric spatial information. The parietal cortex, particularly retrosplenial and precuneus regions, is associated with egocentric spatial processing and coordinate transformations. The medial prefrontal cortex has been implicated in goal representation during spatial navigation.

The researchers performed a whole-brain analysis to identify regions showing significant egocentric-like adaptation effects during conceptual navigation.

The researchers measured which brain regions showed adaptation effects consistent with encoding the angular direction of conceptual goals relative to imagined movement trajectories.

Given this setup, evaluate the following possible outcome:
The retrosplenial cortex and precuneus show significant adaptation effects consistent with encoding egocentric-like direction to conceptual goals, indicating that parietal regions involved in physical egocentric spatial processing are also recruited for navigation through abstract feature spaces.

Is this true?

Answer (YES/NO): NO